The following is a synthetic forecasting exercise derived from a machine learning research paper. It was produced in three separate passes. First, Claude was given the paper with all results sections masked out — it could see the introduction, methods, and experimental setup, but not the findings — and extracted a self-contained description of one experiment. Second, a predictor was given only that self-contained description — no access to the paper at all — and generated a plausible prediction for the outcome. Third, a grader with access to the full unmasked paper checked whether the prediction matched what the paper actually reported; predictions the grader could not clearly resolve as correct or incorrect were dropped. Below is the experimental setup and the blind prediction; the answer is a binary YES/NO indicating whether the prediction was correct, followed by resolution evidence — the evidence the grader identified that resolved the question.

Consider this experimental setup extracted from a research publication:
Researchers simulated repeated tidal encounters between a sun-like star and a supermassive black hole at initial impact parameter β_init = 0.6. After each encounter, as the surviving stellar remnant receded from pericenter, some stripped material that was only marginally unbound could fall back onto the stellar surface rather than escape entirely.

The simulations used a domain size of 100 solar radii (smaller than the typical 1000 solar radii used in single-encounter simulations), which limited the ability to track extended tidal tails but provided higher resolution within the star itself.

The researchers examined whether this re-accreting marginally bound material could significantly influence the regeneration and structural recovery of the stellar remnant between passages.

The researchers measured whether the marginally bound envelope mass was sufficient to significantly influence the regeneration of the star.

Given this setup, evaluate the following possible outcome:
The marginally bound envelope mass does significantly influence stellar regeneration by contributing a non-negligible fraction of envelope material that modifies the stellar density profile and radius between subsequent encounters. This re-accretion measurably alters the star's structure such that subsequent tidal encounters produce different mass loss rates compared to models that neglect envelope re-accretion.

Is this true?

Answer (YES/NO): NO